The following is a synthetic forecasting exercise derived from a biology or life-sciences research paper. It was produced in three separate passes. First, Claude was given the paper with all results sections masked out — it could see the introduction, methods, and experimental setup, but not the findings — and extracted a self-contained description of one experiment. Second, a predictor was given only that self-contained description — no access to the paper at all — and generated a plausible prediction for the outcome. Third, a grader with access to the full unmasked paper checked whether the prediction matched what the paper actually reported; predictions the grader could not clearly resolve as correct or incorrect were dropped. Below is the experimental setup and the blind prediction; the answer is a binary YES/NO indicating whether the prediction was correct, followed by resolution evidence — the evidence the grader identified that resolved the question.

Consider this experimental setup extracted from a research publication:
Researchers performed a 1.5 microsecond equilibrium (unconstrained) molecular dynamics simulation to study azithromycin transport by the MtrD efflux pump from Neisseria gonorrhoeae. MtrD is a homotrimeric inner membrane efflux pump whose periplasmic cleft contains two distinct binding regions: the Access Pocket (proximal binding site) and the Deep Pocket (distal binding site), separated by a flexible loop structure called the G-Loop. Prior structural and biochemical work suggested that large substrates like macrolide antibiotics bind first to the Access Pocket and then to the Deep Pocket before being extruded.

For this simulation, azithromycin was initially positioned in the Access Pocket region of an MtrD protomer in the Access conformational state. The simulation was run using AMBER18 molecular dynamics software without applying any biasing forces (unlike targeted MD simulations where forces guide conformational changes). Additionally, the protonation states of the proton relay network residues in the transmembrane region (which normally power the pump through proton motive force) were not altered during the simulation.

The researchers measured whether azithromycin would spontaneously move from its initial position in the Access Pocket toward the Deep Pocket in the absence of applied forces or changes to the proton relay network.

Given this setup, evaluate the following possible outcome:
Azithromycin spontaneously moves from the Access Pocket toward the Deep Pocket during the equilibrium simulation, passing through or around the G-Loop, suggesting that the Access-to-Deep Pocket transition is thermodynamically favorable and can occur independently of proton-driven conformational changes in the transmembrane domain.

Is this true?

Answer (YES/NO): YES